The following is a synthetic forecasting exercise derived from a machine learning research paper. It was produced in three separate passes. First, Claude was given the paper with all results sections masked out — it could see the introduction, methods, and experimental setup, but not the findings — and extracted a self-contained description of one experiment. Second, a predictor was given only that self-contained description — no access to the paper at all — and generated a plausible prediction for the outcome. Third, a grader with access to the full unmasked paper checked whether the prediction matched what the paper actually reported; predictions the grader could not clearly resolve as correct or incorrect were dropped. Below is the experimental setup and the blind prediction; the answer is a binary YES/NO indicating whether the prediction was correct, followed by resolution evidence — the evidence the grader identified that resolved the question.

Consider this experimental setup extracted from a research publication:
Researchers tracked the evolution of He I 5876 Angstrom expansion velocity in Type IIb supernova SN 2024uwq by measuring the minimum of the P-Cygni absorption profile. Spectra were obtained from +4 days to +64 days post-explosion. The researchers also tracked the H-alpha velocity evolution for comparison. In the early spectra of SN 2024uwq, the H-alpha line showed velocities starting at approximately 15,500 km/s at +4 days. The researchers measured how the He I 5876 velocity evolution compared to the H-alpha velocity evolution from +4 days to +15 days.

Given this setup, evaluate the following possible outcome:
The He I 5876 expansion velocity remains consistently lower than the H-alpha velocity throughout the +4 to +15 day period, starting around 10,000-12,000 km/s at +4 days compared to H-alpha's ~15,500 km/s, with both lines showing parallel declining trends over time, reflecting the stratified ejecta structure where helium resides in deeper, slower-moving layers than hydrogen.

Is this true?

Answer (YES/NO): NO